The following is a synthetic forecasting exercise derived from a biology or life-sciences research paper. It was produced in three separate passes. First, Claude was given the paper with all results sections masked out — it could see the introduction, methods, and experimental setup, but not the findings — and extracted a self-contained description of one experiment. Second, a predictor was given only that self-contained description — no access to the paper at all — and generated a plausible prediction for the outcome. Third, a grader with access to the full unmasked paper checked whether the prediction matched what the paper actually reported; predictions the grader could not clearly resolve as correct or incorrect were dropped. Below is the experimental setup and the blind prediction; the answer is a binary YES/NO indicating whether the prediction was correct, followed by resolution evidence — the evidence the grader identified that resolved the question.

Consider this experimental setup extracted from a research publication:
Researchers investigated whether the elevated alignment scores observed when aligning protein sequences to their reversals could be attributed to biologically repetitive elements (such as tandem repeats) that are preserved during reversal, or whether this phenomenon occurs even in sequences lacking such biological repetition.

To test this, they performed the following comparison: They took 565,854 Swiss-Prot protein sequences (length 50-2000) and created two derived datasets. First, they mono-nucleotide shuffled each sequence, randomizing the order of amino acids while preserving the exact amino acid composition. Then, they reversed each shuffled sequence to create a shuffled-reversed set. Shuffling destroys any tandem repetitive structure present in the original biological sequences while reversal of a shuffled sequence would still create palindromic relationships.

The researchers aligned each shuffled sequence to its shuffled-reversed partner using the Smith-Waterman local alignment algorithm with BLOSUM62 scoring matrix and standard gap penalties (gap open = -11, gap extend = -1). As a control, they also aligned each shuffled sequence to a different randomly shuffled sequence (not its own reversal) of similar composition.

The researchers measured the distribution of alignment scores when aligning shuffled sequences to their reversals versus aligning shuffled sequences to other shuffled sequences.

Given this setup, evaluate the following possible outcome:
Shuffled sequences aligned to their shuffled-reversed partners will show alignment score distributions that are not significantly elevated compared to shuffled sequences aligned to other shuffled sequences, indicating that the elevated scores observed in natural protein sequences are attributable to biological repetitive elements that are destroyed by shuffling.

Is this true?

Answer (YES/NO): NO